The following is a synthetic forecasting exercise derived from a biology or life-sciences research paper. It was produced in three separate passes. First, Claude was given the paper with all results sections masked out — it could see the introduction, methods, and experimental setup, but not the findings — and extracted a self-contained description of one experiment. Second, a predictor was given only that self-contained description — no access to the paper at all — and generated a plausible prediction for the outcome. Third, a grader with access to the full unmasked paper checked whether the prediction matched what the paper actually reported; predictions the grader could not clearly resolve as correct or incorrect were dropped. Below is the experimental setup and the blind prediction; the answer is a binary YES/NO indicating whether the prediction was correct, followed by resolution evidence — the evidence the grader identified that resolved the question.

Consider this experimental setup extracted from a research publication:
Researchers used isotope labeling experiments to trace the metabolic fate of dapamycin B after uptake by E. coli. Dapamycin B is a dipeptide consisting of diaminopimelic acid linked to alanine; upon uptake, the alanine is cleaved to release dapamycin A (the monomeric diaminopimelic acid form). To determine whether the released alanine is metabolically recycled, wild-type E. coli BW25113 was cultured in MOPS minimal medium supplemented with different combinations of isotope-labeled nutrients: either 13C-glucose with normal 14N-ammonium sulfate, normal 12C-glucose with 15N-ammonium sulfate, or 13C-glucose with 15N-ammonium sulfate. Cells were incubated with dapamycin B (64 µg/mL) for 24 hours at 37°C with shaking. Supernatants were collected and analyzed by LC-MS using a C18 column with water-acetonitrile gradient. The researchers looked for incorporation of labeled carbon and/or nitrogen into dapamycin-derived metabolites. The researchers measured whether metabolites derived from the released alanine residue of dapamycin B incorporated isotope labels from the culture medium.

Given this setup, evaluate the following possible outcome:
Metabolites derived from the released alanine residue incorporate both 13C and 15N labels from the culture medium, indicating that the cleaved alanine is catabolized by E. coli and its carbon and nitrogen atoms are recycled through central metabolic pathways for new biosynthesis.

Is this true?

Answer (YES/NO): NO